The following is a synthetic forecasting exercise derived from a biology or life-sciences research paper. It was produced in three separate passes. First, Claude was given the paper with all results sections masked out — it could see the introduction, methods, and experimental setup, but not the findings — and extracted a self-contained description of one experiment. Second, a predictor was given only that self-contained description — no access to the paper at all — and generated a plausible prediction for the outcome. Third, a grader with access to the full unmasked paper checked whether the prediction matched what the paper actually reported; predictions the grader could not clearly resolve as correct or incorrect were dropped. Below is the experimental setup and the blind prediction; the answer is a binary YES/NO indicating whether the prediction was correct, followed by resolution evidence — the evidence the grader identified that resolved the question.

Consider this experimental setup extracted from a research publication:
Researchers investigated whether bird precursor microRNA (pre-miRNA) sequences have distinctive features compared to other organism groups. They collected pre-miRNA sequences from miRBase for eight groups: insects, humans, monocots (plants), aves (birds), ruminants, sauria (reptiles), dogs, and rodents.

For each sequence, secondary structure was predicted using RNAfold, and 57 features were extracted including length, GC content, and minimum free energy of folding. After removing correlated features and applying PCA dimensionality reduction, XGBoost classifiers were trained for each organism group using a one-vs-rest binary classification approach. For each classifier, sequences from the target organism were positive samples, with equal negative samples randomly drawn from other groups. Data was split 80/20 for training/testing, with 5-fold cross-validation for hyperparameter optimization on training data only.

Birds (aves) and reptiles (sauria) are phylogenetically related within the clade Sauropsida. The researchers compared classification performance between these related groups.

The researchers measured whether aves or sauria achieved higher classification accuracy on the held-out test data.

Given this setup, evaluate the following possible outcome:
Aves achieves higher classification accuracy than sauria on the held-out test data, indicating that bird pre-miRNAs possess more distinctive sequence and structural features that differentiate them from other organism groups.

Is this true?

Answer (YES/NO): YES